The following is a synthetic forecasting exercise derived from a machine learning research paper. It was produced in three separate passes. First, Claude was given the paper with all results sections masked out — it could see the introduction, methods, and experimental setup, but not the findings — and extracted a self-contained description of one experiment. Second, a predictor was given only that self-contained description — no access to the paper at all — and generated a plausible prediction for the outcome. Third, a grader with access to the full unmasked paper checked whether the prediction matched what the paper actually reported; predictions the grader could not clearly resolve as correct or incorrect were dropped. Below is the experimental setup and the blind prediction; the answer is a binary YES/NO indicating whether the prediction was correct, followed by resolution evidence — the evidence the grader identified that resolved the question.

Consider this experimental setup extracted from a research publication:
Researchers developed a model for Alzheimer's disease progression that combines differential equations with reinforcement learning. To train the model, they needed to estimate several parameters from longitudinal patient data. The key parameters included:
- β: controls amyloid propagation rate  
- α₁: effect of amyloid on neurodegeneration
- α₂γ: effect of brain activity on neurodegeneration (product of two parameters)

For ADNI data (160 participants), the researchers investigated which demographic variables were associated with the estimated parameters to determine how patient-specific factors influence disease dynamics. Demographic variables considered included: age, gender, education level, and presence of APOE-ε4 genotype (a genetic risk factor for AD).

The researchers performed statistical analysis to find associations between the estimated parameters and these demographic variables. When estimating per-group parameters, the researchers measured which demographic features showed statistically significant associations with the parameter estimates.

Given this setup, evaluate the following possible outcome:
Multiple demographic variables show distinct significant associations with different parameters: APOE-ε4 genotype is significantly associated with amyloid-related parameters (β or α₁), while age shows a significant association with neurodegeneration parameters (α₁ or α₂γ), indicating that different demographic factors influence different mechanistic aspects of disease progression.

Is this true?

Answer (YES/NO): NO